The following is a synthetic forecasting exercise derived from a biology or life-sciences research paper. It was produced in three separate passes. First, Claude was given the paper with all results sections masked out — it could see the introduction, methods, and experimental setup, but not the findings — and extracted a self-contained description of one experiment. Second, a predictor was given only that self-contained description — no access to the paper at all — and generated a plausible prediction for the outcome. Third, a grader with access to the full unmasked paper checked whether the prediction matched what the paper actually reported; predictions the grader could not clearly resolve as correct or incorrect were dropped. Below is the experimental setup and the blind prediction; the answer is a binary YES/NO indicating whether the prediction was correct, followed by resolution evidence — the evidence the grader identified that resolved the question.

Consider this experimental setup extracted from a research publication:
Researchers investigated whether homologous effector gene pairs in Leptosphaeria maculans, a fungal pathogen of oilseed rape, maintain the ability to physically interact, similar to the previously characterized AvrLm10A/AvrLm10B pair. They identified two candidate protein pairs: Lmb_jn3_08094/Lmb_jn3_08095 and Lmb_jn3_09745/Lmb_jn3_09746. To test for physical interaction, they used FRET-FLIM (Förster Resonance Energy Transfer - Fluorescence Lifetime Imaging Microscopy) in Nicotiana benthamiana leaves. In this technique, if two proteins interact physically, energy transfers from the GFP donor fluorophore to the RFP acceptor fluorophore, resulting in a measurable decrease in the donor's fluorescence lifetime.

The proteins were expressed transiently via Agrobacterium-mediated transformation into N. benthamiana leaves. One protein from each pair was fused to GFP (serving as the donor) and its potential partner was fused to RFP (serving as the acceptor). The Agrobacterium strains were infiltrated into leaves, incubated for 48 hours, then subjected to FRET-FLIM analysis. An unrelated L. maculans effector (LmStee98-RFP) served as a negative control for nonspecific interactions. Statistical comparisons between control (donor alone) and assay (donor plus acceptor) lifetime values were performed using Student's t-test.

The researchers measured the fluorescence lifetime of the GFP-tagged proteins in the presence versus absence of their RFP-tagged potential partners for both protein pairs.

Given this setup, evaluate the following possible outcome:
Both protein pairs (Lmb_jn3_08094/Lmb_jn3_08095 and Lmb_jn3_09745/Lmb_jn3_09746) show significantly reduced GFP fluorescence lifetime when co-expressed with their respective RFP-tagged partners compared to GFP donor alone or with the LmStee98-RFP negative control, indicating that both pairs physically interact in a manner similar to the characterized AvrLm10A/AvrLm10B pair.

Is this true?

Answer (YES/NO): NO